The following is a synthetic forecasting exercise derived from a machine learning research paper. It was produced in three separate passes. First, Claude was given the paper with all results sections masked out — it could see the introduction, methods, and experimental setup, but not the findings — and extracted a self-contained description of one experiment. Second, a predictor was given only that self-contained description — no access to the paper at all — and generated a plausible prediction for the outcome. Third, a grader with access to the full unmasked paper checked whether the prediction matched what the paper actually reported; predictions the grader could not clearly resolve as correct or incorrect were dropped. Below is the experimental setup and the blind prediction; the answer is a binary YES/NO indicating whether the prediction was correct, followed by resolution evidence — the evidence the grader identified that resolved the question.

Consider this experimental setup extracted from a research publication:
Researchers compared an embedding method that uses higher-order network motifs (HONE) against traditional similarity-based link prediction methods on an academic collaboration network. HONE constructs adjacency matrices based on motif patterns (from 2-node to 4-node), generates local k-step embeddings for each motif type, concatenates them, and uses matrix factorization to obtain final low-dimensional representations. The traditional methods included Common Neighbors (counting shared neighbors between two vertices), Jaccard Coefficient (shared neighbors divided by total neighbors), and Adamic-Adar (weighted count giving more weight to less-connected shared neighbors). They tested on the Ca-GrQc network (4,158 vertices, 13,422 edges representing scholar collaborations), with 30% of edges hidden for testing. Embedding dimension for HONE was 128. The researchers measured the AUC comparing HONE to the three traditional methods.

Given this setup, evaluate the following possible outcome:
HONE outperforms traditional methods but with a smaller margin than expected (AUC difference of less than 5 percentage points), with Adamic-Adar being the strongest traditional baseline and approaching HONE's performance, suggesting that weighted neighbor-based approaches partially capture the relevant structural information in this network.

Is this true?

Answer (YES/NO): NO